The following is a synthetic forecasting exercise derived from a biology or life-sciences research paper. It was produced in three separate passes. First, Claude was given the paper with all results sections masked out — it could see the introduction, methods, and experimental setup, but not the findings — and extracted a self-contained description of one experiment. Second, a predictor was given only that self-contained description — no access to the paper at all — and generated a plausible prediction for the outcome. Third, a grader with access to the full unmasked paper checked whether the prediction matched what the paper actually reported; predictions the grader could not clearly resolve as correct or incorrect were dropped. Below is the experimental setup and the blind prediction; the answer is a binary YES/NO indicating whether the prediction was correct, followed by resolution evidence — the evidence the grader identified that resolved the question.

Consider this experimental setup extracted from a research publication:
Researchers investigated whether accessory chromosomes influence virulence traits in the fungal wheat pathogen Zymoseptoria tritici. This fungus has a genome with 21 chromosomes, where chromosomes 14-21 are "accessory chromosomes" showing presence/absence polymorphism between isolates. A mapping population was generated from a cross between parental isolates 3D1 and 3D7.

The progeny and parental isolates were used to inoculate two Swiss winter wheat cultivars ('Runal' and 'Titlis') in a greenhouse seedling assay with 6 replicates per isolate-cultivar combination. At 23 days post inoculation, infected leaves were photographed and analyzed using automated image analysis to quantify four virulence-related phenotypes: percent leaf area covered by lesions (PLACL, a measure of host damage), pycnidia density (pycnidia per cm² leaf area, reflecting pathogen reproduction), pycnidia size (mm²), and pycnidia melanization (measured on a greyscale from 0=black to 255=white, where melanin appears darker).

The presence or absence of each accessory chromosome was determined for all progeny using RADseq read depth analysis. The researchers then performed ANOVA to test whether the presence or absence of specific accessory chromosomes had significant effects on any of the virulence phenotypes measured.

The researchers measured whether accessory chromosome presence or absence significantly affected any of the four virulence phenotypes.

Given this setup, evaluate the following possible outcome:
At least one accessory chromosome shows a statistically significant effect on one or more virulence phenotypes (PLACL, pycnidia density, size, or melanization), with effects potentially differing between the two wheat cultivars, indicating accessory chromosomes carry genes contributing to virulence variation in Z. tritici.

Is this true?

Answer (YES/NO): YES